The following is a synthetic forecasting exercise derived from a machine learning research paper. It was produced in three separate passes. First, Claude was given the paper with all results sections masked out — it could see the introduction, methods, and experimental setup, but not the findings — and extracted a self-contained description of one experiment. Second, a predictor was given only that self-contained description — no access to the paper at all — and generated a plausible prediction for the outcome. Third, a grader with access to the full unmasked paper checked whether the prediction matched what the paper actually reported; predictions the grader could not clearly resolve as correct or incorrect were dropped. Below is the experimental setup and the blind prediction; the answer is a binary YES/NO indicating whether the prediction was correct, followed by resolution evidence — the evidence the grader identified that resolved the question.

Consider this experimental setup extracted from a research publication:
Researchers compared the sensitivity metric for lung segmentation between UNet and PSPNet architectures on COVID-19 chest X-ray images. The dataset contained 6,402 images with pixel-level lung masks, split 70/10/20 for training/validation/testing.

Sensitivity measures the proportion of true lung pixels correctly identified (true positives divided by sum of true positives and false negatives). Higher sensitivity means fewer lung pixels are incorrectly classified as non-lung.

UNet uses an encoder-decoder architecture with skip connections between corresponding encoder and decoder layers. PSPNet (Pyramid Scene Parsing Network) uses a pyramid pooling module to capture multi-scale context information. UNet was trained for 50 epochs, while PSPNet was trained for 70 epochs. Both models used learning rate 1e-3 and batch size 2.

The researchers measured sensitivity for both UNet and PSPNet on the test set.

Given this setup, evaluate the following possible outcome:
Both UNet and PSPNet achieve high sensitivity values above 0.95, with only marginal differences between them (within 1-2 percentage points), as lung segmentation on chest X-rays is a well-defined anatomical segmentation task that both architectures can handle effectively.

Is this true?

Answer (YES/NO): NO